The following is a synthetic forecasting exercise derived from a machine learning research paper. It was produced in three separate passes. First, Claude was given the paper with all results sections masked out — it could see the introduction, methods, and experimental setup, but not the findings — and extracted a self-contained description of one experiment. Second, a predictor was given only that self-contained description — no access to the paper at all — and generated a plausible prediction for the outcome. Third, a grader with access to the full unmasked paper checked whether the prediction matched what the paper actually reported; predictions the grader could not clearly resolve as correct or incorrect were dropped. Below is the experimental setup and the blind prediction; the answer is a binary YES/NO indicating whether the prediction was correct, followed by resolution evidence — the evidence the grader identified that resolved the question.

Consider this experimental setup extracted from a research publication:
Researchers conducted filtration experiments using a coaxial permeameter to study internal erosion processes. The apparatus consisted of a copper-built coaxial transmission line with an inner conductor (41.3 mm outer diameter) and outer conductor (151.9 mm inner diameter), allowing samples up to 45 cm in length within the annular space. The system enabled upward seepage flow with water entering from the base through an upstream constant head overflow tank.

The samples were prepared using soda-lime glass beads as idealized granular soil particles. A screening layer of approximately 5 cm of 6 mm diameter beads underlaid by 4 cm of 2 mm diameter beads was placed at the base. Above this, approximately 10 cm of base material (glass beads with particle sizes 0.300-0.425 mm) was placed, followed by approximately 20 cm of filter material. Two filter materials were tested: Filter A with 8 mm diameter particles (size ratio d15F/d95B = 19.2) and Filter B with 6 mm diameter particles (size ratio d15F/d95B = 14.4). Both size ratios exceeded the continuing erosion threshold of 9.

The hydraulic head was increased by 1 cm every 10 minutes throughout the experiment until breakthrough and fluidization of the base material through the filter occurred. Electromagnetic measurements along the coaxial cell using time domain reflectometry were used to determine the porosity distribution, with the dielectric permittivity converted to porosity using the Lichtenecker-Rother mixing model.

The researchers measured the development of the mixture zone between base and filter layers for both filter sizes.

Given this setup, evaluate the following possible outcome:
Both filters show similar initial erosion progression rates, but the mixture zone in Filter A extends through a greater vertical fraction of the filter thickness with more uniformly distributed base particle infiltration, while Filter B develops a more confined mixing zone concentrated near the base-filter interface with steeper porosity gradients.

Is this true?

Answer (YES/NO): NO